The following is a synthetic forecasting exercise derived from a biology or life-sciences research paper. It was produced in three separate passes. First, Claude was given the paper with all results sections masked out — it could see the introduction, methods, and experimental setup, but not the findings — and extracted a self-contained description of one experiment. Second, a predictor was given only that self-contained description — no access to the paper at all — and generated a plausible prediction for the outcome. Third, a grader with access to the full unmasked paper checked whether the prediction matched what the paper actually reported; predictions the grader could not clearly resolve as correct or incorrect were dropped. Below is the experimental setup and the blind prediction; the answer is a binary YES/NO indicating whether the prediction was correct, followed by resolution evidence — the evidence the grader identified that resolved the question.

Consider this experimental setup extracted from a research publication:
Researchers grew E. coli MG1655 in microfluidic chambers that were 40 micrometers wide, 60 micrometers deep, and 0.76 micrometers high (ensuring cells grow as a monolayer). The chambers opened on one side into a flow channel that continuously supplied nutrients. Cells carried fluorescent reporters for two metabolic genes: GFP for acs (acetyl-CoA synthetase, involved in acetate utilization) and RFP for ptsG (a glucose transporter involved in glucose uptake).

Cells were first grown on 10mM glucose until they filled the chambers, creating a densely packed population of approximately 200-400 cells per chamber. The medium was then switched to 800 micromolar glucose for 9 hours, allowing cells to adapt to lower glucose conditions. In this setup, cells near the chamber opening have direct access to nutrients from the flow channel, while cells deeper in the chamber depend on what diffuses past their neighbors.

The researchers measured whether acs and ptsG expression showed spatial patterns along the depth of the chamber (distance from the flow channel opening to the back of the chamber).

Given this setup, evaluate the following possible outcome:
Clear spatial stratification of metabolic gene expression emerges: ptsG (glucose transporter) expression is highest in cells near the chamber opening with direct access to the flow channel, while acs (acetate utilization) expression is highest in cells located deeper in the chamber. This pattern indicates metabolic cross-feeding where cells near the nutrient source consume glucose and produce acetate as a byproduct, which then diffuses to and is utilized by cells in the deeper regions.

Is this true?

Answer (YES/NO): NO